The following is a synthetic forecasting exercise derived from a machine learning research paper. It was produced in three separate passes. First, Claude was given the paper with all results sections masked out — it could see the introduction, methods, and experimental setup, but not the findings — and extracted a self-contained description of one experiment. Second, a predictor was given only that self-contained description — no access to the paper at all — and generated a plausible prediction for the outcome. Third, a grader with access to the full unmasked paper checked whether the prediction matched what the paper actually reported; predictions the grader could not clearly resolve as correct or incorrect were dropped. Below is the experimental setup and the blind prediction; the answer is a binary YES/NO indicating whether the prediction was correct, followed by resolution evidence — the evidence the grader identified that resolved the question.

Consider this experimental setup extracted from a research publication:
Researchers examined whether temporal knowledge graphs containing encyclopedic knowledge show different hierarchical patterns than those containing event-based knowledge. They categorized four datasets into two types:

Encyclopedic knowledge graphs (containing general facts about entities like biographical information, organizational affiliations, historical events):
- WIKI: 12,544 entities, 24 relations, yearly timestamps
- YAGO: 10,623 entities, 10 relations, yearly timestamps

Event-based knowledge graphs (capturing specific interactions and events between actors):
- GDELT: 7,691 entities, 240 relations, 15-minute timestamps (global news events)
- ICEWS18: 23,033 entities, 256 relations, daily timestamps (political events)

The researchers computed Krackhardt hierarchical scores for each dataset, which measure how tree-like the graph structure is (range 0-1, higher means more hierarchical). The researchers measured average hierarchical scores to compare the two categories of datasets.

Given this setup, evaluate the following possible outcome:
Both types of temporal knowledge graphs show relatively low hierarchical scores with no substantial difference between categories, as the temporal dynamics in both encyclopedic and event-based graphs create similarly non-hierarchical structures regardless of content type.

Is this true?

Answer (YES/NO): NO